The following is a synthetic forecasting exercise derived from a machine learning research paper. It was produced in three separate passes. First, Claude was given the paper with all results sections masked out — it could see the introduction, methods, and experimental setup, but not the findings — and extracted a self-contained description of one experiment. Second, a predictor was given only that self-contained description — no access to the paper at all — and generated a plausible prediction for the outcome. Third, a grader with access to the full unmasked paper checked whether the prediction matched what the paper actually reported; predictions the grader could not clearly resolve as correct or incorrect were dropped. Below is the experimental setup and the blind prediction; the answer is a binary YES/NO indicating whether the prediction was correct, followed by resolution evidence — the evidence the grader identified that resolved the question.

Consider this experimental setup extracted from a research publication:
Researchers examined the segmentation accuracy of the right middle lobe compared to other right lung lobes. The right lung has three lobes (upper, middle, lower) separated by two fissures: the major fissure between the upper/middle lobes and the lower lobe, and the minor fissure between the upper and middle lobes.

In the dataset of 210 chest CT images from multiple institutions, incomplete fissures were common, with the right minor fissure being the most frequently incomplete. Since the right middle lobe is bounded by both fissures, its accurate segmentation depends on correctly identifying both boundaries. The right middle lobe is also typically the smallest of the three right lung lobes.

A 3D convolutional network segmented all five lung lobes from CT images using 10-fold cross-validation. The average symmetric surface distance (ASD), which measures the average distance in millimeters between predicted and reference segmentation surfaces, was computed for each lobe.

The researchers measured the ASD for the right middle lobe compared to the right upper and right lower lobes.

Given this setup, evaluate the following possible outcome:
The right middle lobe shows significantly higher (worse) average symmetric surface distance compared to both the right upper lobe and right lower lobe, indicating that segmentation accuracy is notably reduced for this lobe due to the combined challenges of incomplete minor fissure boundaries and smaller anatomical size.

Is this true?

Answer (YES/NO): YES